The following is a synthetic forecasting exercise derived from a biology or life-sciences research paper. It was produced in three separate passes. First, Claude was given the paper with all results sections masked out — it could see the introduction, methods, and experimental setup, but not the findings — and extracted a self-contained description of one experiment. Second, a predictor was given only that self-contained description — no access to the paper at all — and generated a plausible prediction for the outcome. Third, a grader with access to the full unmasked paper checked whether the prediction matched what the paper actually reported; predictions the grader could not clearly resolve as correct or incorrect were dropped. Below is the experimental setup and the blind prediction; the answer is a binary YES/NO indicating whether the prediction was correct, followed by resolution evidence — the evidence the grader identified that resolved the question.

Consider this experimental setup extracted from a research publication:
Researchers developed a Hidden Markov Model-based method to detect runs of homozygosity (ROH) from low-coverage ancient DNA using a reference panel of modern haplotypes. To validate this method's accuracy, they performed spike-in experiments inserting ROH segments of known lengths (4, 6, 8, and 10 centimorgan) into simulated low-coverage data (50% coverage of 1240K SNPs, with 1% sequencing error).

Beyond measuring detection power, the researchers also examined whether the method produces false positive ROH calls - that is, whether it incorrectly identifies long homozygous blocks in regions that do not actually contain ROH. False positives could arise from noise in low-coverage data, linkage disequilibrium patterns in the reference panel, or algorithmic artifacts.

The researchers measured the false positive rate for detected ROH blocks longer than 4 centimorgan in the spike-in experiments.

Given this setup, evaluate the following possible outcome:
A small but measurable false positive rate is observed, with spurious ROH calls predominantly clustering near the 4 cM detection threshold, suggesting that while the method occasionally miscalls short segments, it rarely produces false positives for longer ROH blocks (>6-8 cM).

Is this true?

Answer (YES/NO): NO